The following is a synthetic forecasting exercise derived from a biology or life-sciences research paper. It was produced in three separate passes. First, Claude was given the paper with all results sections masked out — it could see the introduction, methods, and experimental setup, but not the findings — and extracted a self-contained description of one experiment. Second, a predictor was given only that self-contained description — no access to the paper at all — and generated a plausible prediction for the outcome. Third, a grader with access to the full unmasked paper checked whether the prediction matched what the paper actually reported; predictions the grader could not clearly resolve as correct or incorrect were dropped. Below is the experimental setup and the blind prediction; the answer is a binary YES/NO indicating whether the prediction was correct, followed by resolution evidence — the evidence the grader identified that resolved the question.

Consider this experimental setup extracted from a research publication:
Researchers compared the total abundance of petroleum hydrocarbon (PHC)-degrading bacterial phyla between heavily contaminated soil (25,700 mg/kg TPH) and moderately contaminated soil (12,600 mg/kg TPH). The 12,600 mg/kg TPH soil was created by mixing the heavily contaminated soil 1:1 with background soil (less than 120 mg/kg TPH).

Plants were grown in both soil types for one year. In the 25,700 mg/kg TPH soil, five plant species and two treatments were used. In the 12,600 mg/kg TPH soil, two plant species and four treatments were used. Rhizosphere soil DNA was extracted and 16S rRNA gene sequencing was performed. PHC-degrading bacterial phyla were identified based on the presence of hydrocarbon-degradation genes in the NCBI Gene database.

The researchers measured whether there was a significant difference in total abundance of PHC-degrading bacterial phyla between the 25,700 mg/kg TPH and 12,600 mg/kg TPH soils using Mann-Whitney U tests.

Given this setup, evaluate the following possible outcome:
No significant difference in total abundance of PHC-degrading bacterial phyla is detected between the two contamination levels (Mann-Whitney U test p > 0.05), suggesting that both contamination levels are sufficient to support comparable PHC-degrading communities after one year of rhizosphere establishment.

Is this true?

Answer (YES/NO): YES